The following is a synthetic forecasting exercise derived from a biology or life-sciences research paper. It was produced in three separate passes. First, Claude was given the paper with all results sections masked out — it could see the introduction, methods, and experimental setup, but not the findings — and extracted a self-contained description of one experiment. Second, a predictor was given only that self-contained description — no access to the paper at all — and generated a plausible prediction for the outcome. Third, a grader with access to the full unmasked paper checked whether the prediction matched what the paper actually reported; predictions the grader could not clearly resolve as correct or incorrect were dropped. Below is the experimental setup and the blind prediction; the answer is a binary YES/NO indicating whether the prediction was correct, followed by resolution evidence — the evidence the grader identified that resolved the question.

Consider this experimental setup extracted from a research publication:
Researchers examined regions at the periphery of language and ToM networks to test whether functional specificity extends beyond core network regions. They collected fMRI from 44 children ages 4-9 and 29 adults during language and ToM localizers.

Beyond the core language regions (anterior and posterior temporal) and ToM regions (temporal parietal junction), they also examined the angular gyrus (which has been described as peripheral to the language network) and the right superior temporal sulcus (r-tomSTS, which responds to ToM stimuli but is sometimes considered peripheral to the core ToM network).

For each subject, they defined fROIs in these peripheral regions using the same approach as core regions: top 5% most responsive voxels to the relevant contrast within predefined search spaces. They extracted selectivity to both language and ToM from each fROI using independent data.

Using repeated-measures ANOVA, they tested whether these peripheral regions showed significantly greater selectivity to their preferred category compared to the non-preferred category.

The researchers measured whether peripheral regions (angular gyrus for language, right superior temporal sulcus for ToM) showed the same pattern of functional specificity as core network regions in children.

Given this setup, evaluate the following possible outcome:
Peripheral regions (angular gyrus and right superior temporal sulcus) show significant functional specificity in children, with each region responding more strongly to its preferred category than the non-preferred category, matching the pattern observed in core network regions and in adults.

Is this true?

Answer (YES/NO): NO